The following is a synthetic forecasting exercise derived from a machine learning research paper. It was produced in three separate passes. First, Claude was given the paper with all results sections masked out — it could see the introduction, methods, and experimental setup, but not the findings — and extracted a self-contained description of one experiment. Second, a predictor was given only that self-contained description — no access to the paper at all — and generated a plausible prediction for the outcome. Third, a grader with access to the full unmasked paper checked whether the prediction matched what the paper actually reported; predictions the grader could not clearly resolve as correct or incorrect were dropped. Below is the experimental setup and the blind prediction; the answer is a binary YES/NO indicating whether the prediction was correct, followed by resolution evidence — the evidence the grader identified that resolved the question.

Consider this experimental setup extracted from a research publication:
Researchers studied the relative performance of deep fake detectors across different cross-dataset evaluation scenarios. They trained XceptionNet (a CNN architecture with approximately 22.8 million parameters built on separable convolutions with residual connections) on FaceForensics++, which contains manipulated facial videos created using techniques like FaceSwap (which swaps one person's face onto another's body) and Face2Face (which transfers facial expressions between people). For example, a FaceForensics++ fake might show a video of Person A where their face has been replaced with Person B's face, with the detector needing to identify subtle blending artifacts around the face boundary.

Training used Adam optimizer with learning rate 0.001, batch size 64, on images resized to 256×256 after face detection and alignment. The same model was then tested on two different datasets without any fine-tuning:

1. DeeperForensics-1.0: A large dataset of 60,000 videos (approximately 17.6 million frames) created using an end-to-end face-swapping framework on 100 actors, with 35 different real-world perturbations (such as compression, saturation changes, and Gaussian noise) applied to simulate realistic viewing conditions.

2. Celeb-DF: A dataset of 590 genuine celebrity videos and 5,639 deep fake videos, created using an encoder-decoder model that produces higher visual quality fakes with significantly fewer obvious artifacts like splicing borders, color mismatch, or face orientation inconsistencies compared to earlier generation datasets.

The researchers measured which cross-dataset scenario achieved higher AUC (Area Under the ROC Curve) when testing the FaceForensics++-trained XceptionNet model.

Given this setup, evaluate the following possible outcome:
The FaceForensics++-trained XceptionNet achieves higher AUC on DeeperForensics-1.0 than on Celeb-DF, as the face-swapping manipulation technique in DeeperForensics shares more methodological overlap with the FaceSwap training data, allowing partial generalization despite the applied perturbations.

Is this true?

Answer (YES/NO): YES